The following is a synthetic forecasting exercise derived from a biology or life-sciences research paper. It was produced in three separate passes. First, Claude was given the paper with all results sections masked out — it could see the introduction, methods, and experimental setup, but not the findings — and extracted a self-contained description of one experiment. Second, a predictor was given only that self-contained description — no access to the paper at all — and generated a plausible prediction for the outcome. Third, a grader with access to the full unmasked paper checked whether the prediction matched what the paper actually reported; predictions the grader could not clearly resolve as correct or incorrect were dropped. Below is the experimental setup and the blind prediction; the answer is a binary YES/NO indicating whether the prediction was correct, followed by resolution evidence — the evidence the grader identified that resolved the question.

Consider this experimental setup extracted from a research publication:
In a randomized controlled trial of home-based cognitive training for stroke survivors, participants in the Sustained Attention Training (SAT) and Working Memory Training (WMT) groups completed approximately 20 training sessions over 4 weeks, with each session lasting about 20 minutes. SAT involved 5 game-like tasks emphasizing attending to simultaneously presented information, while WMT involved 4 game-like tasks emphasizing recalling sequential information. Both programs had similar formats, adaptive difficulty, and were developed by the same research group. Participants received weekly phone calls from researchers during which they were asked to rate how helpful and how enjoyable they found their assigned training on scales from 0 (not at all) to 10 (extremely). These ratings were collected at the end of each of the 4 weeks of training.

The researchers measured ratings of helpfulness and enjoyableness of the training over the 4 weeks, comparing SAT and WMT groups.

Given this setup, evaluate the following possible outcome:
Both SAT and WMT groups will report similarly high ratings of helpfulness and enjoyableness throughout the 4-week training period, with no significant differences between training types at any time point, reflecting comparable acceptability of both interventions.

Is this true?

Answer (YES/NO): NO